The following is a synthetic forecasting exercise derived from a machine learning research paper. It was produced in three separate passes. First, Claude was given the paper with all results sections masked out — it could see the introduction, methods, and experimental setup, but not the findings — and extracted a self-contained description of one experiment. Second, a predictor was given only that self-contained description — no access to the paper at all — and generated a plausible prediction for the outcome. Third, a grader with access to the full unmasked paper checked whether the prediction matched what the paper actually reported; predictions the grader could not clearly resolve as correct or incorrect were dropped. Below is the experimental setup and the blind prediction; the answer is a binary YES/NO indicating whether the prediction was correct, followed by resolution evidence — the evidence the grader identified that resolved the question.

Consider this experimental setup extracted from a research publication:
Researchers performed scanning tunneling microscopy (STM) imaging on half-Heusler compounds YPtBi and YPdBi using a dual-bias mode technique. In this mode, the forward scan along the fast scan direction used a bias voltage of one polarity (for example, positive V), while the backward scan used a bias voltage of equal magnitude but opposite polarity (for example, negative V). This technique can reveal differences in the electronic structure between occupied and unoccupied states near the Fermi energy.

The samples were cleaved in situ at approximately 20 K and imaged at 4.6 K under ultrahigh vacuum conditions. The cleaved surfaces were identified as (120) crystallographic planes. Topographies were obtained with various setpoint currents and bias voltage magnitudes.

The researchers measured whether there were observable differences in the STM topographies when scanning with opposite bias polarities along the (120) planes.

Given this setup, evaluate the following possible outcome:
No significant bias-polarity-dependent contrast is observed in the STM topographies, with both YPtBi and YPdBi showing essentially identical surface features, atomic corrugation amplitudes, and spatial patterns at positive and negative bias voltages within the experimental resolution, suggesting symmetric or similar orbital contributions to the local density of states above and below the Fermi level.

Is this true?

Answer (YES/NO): YES